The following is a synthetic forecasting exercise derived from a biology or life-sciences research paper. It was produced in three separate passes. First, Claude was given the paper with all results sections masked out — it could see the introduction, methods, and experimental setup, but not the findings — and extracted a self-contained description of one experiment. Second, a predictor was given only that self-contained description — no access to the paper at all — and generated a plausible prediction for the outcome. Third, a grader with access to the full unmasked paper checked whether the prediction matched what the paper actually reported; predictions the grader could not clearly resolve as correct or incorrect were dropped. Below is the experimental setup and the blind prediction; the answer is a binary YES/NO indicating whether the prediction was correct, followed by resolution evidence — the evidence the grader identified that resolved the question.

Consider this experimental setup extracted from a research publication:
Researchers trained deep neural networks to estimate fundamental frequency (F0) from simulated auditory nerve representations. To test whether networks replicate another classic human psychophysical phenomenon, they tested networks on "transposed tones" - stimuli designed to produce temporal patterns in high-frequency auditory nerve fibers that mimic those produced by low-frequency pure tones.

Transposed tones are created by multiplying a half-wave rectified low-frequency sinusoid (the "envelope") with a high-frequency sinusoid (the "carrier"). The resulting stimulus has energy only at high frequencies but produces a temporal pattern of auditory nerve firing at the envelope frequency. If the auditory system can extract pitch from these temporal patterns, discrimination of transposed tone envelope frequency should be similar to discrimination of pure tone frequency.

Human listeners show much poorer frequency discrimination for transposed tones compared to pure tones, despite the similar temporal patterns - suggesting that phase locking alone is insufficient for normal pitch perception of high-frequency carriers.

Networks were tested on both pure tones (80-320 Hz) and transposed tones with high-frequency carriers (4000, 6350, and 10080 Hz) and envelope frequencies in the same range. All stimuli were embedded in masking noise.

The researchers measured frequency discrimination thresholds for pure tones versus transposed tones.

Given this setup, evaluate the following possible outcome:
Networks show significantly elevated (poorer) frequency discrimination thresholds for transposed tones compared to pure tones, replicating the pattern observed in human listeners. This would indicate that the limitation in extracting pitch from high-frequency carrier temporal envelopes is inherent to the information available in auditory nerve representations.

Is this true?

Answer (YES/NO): YES